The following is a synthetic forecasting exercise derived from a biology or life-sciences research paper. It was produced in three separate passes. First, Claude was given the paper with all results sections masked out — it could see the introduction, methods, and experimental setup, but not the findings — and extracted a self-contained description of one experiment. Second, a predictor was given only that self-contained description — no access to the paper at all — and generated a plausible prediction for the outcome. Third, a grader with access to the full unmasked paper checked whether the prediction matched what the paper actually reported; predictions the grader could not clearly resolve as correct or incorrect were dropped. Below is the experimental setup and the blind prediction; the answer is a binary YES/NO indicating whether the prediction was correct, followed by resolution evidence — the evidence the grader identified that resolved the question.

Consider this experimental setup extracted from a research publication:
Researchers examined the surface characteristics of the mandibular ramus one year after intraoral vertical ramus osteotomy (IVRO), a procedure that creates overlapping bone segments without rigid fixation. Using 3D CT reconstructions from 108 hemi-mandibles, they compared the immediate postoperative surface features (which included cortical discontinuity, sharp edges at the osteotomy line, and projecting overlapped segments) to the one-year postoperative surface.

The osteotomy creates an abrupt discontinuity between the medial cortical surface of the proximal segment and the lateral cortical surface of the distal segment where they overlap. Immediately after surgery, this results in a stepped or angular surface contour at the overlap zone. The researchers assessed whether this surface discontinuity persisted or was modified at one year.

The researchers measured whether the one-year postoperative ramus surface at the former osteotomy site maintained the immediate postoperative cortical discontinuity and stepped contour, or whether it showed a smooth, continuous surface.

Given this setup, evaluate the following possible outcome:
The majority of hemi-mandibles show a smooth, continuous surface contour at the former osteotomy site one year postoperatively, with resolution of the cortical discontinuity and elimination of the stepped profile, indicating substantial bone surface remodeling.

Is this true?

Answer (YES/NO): YES